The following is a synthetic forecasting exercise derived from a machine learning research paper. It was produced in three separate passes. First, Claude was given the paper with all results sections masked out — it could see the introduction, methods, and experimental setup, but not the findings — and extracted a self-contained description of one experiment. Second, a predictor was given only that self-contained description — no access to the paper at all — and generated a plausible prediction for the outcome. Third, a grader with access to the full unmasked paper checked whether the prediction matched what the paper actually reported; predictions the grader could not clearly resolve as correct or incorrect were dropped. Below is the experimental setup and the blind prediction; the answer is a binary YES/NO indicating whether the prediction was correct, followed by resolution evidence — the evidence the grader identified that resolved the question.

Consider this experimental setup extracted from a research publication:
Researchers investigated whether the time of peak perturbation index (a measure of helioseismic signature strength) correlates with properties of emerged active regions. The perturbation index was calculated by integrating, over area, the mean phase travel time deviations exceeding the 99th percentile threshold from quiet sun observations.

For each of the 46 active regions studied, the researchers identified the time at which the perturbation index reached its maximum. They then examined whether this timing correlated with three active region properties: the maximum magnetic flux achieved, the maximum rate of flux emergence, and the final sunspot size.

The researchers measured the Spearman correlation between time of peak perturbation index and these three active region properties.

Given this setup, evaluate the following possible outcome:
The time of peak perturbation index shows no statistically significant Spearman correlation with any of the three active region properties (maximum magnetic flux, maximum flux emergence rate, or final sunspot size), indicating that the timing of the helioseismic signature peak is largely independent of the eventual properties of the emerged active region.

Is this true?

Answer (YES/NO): YES